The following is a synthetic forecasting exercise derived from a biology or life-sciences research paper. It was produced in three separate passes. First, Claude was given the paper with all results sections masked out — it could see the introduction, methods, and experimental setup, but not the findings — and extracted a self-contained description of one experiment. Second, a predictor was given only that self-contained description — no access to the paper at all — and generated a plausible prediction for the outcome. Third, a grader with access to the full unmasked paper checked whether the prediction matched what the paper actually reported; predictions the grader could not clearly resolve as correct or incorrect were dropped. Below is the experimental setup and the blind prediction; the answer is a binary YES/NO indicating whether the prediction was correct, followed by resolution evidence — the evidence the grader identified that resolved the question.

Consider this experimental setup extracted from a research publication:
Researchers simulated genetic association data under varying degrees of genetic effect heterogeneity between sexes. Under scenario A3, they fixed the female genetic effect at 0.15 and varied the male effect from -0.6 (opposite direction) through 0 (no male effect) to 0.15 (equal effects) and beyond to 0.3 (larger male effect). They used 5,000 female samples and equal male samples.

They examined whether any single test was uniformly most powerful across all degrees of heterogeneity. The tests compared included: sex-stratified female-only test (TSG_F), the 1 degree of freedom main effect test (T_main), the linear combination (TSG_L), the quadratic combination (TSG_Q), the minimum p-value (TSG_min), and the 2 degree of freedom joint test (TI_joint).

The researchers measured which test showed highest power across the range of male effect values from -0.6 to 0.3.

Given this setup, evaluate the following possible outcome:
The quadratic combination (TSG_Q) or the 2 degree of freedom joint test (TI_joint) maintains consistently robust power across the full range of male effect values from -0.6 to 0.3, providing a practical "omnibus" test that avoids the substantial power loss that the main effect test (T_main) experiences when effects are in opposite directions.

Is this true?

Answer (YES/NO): YES